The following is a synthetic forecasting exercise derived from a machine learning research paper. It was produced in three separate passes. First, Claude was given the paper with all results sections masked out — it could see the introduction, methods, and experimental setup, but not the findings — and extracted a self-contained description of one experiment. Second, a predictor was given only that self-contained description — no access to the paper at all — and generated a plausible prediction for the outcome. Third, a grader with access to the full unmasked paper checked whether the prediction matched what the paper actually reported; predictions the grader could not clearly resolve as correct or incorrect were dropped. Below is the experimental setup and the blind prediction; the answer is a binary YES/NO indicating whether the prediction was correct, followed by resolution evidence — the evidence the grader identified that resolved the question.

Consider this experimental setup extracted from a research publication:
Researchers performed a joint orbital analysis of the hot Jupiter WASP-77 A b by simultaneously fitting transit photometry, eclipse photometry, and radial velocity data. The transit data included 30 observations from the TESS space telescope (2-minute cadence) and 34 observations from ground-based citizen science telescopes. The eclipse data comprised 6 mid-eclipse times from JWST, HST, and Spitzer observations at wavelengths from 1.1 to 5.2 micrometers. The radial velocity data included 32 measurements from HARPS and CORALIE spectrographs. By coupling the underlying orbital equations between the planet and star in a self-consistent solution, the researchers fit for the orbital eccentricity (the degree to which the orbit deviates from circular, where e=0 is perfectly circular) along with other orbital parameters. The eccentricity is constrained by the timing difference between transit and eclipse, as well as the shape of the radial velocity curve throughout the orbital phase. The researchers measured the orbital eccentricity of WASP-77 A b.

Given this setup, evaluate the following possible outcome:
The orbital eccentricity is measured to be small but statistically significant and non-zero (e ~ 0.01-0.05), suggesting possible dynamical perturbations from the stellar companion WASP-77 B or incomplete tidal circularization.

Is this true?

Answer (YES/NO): YES